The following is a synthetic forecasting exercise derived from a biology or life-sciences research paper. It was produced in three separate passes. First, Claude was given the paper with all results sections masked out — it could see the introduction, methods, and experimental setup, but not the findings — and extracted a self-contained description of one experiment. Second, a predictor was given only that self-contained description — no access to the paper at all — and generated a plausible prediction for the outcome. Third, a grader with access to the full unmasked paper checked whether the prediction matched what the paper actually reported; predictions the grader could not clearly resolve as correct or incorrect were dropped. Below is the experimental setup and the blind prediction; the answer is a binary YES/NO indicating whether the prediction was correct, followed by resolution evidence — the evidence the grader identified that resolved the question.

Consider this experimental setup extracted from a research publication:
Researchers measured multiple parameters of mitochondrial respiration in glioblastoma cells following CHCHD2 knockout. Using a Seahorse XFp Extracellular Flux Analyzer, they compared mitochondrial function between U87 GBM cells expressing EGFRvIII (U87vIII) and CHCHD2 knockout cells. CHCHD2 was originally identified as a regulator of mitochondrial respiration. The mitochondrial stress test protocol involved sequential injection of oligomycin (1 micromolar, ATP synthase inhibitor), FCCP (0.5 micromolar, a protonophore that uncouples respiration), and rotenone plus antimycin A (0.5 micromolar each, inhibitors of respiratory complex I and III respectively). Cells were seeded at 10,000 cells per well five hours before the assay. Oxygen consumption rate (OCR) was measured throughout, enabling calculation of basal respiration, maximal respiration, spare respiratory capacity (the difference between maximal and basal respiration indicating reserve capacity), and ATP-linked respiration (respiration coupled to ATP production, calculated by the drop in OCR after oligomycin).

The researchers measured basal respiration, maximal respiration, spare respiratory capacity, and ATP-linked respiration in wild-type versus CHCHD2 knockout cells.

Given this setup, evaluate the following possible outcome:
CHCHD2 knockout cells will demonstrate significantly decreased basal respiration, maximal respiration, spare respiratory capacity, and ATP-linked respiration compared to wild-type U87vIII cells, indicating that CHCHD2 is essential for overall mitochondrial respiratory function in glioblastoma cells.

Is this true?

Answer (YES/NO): YES